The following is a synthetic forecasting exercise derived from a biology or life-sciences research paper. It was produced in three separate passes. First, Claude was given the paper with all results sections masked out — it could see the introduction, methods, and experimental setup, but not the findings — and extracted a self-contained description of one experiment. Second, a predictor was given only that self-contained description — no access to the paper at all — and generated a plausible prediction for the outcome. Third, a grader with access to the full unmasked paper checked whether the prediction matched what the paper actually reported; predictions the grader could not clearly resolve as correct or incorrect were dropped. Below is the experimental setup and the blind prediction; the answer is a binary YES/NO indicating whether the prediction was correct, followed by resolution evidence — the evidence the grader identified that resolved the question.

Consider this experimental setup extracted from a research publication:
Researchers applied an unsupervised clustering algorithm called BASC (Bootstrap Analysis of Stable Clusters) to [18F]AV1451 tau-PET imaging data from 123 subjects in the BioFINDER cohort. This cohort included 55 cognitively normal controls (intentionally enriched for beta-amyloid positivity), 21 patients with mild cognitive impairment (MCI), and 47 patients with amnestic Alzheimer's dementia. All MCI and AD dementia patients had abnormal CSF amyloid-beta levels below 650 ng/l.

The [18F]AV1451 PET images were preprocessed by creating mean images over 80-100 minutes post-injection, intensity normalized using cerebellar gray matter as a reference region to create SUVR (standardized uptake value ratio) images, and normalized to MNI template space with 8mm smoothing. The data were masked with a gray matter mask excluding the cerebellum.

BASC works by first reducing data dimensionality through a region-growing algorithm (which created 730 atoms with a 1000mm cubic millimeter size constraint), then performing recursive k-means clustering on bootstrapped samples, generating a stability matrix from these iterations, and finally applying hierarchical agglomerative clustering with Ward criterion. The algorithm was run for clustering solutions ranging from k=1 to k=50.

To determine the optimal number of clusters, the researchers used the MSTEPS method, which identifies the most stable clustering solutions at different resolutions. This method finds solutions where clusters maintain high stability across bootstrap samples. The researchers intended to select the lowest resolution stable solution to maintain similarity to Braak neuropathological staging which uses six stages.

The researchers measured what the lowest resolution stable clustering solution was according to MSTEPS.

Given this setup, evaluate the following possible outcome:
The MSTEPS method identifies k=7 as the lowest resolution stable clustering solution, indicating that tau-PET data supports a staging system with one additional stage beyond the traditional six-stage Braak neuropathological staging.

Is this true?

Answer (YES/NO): NO